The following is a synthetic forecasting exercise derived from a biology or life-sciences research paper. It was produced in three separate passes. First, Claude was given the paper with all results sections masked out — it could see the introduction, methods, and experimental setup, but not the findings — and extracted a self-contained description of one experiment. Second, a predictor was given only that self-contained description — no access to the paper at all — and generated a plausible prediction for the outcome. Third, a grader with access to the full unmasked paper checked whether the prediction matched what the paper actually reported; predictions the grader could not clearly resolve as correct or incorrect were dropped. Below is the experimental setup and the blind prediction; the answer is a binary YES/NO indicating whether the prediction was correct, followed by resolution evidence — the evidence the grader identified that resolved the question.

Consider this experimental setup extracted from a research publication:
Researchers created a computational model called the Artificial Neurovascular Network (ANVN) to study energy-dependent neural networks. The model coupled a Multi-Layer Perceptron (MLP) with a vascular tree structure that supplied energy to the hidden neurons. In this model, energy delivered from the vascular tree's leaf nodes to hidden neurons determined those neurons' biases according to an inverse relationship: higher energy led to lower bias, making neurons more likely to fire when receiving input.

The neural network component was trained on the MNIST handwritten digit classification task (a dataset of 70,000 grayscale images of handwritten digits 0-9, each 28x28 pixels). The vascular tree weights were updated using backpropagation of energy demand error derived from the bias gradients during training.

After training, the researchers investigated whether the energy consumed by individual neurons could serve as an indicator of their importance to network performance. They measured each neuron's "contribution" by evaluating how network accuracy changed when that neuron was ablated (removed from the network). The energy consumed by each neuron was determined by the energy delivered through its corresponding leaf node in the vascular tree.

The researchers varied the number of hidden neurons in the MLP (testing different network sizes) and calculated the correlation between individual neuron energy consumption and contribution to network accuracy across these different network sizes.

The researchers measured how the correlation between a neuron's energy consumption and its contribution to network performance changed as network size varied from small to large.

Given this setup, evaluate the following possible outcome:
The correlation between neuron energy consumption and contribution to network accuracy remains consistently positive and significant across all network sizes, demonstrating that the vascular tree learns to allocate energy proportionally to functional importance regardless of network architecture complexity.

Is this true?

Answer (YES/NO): NO